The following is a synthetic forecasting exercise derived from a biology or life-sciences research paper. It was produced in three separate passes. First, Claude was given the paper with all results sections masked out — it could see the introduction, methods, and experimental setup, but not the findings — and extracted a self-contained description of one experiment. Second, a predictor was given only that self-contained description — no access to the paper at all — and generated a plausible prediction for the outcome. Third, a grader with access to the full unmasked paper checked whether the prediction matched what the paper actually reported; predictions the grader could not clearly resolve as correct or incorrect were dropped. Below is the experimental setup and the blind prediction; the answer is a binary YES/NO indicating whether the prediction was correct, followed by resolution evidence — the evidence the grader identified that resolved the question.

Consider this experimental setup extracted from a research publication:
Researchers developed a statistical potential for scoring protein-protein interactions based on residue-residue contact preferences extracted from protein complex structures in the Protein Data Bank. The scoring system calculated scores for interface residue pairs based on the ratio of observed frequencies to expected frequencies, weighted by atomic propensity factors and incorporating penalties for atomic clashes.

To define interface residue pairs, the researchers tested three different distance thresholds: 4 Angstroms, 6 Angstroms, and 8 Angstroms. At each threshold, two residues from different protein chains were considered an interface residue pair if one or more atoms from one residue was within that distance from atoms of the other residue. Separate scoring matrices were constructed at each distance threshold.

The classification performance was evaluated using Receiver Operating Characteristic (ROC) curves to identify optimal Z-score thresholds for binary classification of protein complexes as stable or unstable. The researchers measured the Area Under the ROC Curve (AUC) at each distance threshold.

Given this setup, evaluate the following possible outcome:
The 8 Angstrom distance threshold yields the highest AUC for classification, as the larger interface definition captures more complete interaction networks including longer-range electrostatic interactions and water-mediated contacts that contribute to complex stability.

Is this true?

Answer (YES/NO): NO